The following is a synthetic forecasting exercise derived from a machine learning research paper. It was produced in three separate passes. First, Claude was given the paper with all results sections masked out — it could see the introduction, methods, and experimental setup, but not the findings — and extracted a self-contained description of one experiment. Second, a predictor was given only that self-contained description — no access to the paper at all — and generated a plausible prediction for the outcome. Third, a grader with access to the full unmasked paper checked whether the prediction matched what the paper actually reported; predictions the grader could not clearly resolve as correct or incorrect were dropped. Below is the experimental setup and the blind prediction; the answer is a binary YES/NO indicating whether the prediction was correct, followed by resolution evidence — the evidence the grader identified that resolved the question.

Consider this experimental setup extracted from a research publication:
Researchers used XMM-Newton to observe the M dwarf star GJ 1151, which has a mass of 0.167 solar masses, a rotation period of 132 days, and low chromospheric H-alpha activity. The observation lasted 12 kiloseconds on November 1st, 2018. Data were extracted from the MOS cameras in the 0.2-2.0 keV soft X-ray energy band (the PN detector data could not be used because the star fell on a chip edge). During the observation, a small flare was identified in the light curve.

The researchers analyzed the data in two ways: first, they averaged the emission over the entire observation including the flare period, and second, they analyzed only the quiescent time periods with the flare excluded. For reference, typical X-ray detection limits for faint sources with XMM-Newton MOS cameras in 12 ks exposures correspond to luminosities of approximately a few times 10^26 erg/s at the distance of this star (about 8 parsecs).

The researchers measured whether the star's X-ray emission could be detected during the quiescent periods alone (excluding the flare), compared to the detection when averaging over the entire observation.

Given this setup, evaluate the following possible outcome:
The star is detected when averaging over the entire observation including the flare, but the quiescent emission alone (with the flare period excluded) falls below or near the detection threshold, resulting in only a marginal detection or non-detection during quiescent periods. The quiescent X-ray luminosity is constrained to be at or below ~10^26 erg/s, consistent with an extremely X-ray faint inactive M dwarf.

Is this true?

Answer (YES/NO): YES